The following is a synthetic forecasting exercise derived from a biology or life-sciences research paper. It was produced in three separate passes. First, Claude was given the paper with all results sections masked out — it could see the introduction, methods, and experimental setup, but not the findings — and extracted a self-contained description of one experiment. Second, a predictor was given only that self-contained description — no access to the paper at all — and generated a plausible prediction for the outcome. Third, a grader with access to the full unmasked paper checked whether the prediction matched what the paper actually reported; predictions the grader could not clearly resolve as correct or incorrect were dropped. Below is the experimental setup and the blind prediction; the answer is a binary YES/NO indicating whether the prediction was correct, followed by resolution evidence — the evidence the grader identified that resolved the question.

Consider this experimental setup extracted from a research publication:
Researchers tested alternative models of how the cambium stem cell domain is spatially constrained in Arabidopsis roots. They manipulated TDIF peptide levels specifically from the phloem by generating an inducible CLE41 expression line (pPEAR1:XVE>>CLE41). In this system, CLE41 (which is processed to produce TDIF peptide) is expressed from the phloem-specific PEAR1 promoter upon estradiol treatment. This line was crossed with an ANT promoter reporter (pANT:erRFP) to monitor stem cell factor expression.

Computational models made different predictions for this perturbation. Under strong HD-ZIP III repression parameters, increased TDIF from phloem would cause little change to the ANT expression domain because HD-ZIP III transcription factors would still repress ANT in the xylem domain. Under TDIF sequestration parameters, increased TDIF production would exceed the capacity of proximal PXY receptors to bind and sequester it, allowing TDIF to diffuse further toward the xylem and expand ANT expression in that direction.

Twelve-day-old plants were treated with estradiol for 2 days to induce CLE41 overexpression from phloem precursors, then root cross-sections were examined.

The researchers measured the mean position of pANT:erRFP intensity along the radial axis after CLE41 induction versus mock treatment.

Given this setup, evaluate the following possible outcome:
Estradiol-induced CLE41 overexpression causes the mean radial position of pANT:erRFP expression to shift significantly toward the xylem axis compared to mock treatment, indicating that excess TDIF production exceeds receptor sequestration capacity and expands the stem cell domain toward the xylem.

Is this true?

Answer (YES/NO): YES